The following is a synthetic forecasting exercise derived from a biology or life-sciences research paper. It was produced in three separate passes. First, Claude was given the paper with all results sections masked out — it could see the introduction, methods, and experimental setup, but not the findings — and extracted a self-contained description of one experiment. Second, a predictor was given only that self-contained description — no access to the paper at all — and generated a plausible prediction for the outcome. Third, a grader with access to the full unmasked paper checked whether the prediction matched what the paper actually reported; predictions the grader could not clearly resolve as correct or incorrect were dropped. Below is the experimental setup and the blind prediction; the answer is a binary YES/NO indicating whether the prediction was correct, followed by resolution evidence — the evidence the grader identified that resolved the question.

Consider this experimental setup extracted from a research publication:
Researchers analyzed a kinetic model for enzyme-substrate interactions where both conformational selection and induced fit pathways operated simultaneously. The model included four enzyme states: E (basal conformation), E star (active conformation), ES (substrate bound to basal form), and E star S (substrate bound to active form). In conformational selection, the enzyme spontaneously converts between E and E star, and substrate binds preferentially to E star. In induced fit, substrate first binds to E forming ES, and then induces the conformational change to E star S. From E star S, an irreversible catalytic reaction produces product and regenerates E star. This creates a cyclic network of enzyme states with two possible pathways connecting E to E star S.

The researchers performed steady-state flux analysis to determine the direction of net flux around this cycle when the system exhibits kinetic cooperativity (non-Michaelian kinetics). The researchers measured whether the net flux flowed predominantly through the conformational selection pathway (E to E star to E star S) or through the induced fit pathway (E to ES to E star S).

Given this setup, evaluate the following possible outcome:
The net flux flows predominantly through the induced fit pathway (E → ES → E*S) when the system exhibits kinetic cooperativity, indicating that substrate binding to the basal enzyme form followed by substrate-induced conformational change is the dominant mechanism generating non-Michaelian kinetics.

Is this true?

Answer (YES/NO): YES